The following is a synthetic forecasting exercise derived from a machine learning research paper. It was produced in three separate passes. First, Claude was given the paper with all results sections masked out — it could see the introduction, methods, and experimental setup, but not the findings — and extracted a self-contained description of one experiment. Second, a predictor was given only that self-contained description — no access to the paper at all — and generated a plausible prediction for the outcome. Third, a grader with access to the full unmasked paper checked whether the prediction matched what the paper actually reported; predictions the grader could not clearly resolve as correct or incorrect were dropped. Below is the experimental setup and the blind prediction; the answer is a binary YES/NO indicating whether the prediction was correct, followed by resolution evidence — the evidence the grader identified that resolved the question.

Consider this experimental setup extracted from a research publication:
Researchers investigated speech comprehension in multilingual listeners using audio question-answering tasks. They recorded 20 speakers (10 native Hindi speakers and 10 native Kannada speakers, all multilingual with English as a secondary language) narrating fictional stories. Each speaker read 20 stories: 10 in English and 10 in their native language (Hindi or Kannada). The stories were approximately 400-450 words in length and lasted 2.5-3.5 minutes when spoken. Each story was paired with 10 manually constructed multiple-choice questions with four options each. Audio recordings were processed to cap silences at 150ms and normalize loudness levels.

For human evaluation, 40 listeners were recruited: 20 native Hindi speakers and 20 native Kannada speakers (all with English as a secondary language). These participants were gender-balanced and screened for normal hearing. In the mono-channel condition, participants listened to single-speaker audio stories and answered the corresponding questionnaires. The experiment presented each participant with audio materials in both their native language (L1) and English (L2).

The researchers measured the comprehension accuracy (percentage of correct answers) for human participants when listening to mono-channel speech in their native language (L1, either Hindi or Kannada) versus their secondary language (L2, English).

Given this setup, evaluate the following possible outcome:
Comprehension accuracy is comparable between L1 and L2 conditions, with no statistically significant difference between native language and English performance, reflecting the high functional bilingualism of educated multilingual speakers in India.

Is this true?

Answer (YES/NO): NO